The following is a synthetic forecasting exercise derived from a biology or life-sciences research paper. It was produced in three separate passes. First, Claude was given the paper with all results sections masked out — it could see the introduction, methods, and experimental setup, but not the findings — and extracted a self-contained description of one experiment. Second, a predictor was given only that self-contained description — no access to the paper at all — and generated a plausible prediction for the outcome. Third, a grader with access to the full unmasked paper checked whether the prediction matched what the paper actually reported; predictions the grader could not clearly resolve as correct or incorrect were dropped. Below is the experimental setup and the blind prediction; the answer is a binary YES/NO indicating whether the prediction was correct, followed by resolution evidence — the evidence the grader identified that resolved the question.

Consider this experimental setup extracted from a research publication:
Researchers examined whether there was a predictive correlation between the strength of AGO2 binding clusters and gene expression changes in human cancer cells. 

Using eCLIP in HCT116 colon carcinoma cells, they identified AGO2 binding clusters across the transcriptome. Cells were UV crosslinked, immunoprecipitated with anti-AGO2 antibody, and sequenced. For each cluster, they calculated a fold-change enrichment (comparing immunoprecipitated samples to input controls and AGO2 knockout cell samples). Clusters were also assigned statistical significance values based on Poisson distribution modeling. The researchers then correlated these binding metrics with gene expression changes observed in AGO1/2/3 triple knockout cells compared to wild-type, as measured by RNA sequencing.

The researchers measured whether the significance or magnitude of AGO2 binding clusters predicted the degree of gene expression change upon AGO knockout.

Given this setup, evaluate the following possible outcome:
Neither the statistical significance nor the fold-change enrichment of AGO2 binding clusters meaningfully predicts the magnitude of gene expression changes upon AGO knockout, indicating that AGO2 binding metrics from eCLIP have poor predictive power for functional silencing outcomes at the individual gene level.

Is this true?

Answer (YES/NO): YES